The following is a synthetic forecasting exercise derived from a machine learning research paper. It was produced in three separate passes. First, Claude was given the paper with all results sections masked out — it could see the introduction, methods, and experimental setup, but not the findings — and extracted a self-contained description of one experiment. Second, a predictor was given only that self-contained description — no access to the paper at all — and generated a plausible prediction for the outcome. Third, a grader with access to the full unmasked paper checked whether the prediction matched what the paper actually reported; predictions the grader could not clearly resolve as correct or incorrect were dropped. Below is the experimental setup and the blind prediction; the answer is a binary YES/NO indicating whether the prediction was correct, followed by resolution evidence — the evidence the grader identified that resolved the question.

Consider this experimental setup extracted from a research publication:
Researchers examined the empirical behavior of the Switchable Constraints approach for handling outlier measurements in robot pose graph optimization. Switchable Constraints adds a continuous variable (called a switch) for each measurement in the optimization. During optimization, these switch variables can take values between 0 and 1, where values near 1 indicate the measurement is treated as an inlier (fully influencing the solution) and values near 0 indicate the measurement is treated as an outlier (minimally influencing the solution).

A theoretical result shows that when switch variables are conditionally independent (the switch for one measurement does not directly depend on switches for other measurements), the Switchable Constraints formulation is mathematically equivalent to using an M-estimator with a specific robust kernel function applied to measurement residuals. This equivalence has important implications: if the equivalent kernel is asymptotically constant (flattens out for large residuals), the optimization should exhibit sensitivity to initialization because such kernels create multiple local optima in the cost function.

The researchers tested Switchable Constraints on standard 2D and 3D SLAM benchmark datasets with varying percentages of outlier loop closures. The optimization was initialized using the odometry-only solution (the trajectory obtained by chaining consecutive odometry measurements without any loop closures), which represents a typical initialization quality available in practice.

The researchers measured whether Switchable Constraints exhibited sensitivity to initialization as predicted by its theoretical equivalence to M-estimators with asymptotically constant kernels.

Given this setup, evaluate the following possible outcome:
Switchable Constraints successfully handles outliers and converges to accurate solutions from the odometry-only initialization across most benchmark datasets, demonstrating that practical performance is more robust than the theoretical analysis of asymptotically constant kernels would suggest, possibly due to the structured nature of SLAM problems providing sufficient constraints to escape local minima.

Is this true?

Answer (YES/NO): NO